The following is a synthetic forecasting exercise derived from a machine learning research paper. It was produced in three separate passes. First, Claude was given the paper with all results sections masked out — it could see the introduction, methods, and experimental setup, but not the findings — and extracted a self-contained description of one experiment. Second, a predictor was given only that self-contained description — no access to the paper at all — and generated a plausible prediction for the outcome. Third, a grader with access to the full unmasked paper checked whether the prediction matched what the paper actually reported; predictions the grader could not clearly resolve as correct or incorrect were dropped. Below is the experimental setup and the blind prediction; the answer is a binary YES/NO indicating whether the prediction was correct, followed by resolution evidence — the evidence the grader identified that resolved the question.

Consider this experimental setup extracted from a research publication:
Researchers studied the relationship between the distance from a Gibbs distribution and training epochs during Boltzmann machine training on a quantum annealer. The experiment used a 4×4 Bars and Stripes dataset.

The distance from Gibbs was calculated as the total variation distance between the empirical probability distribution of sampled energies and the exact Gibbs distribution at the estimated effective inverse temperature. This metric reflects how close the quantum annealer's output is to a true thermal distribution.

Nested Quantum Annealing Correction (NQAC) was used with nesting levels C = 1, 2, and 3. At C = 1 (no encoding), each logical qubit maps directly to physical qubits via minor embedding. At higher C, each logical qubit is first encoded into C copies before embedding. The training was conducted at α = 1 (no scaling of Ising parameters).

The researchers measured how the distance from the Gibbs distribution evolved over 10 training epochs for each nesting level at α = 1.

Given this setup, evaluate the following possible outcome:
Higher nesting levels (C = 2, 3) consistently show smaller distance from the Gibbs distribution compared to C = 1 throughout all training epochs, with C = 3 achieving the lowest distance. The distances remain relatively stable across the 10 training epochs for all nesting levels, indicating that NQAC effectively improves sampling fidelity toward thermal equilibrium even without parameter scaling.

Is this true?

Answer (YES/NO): NO